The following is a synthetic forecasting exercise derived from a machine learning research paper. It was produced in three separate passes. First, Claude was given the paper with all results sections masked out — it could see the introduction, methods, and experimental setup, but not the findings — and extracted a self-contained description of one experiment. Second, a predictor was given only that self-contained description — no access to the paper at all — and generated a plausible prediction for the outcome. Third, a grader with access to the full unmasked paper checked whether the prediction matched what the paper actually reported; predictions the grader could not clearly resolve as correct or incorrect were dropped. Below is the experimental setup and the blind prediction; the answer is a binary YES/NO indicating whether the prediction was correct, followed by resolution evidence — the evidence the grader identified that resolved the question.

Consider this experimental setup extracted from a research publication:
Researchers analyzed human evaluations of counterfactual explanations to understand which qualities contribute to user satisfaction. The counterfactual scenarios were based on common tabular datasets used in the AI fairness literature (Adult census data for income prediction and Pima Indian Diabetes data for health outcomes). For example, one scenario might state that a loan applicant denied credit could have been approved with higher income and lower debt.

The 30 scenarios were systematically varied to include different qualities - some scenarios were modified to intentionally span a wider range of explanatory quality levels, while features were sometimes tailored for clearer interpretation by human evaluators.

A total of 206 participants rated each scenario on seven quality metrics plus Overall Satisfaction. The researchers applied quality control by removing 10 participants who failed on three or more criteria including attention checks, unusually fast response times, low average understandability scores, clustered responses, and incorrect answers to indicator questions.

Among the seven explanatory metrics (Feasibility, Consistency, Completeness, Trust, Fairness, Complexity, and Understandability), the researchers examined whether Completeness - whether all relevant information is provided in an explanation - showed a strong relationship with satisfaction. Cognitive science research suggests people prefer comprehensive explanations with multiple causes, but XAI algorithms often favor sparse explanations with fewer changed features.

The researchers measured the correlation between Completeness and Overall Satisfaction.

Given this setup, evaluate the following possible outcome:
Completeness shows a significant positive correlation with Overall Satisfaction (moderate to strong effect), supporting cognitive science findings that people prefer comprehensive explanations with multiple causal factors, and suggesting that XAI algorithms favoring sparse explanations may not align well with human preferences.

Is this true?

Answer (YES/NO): YES